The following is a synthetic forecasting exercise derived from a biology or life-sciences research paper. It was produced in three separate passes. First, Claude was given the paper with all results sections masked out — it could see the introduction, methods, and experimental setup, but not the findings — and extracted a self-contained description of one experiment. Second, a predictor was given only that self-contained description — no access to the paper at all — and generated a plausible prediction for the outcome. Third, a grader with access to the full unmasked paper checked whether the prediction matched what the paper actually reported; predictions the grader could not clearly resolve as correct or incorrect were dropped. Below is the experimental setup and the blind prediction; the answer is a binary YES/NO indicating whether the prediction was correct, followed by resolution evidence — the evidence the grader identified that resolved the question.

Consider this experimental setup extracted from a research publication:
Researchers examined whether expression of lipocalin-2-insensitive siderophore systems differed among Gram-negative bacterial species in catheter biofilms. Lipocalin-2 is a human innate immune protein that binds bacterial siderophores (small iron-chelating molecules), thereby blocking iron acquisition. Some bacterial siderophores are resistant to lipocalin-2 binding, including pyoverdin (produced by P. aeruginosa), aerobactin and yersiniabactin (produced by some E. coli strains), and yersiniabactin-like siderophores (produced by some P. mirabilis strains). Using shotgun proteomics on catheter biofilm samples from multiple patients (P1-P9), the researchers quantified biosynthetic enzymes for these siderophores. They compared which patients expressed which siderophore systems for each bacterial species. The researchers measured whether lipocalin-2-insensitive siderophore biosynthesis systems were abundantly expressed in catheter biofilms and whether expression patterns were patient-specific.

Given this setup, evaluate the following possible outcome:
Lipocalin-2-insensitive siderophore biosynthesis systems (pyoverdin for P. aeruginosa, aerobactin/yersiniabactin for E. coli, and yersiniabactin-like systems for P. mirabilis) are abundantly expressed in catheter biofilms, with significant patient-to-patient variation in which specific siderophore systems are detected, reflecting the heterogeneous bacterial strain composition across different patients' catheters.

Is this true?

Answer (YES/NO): YES